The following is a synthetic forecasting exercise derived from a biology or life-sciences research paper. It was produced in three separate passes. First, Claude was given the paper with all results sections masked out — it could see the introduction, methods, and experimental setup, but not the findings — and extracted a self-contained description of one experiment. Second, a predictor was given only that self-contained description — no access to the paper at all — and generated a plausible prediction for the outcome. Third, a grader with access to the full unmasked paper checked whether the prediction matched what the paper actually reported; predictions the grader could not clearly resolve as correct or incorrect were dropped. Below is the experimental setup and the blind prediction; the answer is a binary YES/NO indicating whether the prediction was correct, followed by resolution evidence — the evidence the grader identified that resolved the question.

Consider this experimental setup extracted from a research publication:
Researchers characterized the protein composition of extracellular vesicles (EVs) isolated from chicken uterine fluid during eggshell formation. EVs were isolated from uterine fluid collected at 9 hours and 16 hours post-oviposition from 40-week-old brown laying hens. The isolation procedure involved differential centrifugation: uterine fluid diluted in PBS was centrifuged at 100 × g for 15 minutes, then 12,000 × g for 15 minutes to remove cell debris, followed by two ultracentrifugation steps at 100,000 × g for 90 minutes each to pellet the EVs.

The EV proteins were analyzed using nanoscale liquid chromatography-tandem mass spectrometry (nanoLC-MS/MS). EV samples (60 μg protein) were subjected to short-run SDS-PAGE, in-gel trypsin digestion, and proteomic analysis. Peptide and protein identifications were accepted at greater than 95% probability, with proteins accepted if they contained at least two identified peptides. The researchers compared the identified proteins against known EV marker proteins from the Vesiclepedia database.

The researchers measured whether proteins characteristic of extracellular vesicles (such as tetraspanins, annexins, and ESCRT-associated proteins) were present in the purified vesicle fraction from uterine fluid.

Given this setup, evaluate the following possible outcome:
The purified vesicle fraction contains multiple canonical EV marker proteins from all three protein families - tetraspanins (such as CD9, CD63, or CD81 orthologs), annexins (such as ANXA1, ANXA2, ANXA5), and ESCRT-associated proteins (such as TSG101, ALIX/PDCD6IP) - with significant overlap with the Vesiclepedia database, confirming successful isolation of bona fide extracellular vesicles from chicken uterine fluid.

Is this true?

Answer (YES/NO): NO